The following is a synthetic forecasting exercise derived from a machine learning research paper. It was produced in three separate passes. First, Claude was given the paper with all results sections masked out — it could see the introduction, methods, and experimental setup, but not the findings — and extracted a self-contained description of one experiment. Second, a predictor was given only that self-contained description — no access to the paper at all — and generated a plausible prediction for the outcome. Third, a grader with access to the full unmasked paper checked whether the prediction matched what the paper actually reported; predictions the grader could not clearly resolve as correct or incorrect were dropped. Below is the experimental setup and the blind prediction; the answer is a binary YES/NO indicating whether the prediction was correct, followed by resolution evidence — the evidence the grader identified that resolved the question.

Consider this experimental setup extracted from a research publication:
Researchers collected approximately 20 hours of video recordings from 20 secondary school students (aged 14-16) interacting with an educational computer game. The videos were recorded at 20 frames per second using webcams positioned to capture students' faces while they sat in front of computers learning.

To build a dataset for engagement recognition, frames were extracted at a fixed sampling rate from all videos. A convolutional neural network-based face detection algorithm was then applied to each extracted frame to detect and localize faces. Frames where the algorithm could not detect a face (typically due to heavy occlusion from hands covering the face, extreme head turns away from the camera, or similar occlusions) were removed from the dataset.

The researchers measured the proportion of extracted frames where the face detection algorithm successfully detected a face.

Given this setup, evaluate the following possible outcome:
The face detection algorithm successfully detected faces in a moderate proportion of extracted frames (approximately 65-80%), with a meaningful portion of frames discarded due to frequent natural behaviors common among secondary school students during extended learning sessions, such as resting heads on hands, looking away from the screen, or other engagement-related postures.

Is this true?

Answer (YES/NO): NO